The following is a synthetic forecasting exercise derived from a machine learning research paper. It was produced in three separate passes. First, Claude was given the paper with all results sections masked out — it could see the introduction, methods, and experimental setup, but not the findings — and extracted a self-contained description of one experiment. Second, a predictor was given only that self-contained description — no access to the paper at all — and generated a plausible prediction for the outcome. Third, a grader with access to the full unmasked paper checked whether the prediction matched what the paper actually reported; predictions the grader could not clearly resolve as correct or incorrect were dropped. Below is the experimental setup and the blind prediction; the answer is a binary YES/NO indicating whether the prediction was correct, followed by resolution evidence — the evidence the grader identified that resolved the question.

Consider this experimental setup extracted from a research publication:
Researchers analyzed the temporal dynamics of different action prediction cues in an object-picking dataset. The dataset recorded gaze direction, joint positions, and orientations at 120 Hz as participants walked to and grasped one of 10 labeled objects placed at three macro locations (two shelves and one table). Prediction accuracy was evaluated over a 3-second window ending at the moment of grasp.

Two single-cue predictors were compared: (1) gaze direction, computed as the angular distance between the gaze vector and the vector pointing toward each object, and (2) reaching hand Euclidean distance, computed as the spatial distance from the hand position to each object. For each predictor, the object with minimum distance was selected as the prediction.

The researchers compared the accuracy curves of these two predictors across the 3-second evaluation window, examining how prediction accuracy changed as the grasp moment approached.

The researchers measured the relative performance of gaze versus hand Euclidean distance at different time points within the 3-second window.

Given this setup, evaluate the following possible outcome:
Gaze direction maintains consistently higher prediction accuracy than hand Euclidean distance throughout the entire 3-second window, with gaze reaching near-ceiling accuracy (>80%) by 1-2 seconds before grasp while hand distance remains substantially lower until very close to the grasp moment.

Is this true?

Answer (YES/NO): NO